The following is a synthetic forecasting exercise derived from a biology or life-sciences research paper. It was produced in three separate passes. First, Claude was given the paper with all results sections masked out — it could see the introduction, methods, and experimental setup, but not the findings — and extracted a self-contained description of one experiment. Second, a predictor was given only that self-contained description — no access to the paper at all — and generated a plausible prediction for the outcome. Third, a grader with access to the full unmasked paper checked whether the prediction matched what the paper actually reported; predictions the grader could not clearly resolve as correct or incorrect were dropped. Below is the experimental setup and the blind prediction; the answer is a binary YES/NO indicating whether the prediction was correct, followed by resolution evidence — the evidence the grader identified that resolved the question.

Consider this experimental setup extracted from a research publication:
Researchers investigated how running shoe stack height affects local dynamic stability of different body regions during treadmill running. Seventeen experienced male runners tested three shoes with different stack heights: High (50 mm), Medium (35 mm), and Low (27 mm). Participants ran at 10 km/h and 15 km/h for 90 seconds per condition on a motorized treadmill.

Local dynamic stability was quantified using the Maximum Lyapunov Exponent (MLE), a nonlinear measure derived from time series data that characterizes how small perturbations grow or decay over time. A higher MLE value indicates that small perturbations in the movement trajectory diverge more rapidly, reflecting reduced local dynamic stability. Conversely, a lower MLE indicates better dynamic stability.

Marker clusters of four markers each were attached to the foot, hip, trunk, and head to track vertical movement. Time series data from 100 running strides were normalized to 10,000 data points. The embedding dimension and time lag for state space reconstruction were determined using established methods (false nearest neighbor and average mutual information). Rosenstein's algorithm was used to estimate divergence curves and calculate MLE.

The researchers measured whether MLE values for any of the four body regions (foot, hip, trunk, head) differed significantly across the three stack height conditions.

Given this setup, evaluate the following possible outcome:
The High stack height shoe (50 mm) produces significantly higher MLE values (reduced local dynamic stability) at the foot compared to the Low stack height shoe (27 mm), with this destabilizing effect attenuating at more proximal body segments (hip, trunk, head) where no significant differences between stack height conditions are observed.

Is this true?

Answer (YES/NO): NO